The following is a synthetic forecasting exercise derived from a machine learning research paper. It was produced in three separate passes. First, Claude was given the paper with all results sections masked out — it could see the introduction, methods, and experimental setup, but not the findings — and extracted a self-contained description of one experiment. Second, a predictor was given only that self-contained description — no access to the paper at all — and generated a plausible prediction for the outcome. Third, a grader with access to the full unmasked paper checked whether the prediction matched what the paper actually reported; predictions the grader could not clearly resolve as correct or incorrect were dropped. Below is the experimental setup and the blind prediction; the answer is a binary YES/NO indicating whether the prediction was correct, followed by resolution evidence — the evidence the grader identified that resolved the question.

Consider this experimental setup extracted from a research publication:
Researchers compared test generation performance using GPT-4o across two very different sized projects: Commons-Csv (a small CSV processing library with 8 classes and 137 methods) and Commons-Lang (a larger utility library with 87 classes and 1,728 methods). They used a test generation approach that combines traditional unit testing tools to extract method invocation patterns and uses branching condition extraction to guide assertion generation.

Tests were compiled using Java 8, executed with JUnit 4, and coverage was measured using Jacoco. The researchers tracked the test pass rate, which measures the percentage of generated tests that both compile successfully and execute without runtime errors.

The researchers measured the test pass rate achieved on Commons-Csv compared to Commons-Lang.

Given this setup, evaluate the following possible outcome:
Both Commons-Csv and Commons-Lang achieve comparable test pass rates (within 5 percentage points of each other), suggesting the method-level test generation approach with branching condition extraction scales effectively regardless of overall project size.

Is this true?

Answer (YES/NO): YES